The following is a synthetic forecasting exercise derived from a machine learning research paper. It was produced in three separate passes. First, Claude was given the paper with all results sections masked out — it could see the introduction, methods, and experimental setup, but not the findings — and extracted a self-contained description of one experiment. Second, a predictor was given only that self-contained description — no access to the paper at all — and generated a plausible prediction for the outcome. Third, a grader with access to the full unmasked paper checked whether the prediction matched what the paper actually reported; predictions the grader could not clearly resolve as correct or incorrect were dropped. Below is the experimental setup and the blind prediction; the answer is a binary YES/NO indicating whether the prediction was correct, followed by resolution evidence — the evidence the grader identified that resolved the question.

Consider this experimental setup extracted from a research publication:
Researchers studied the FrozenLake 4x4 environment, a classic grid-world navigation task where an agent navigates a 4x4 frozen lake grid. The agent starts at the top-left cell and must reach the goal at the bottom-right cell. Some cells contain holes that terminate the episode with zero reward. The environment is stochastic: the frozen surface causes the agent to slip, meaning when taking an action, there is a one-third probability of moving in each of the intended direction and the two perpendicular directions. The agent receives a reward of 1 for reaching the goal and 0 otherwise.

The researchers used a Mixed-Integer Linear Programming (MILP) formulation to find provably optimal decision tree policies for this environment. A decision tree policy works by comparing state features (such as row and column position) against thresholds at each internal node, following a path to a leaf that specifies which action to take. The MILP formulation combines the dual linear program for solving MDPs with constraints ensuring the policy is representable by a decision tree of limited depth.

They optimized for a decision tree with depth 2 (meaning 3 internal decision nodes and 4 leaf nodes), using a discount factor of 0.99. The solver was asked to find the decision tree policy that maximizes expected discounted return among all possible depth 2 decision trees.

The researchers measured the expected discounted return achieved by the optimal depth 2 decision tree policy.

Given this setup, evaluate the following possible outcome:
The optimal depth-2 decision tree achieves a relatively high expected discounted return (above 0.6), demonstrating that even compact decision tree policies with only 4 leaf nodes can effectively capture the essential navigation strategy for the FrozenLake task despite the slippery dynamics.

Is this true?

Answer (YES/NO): NO